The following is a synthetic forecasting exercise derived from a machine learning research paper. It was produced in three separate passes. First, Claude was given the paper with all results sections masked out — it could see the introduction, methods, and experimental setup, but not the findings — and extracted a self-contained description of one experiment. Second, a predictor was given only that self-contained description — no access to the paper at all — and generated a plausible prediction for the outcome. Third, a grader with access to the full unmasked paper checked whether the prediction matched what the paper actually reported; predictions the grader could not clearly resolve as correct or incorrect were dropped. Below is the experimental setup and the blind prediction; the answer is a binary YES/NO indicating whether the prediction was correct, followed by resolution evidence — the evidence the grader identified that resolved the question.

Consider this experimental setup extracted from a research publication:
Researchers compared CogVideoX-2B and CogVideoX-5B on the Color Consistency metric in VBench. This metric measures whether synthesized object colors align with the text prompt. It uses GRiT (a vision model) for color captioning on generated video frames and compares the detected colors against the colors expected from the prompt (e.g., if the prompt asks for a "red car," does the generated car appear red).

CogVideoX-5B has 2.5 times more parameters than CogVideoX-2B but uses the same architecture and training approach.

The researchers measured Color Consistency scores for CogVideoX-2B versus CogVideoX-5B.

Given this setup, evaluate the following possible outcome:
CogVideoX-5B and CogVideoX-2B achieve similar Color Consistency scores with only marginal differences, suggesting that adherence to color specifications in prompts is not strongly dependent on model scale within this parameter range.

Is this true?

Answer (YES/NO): YES